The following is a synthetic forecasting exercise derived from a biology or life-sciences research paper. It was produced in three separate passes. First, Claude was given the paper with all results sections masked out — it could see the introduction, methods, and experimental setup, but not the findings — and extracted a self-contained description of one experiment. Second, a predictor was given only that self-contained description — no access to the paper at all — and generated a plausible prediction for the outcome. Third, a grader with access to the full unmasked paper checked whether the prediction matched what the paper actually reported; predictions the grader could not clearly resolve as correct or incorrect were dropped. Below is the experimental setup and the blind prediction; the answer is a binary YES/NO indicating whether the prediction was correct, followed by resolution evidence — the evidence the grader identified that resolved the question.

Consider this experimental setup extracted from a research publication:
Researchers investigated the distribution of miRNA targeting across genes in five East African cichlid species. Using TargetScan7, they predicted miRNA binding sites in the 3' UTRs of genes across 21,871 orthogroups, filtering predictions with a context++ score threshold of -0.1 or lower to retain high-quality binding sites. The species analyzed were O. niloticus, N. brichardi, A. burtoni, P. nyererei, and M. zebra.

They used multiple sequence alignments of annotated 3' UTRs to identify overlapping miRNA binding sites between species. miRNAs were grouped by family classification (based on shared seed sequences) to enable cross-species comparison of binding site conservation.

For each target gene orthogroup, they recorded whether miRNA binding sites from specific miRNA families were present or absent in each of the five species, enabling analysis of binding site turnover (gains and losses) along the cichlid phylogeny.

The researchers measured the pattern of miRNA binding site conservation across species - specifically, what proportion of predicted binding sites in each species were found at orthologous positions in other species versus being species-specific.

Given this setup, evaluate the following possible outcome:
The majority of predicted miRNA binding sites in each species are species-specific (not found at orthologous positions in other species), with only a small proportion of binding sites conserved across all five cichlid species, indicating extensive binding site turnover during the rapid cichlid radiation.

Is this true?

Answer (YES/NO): YES